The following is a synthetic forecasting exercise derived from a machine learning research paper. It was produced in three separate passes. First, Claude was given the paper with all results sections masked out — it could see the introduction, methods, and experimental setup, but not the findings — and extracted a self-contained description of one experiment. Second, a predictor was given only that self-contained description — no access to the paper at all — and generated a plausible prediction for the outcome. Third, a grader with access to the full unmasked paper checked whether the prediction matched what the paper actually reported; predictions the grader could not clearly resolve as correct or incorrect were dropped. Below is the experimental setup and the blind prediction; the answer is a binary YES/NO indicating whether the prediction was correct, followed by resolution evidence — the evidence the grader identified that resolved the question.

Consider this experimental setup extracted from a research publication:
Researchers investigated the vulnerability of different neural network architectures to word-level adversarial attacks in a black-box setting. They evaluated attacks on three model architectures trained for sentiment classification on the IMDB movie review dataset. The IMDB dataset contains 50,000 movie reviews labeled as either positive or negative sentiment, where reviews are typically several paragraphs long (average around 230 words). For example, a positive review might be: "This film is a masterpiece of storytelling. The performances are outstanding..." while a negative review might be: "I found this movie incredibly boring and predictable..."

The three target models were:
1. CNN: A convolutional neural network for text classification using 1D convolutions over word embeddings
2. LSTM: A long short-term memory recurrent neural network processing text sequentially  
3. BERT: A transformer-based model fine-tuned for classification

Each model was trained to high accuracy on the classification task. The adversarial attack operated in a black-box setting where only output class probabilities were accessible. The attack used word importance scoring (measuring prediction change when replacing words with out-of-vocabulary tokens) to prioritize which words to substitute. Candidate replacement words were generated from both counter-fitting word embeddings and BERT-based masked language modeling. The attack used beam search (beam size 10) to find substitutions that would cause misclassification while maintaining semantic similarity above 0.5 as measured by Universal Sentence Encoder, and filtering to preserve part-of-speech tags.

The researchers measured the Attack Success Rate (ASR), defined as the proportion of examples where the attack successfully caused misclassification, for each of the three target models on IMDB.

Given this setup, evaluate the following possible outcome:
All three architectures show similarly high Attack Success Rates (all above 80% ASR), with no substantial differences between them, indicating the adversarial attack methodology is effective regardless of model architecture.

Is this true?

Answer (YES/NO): NO